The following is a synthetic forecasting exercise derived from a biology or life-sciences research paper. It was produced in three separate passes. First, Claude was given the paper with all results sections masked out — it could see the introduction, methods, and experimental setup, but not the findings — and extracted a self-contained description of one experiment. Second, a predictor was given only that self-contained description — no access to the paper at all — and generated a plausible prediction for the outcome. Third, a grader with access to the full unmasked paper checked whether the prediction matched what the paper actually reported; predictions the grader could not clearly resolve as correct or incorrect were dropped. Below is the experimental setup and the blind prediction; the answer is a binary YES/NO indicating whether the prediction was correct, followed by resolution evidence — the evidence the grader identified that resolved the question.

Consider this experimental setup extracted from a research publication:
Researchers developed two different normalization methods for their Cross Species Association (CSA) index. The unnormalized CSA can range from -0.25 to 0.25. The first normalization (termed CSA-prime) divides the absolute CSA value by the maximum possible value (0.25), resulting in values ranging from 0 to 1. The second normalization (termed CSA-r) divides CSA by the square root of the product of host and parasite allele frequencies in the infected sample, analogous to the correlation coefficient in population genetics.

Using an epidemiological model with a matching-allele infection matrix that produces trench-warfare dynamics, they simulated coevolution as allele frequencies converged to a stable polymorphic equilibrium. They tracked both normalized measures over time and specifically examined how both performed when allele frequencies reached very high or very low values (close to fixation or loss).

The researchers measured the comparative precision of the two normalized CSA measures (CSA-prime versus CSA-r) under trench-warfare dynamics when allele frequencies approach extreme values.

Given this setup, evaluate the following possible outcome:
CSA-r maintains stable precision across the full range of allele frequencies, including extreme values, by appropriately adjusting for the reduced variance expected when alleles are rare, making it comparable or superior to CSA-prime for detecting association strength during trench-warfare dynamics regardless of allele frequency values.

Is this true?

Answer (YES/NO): YES